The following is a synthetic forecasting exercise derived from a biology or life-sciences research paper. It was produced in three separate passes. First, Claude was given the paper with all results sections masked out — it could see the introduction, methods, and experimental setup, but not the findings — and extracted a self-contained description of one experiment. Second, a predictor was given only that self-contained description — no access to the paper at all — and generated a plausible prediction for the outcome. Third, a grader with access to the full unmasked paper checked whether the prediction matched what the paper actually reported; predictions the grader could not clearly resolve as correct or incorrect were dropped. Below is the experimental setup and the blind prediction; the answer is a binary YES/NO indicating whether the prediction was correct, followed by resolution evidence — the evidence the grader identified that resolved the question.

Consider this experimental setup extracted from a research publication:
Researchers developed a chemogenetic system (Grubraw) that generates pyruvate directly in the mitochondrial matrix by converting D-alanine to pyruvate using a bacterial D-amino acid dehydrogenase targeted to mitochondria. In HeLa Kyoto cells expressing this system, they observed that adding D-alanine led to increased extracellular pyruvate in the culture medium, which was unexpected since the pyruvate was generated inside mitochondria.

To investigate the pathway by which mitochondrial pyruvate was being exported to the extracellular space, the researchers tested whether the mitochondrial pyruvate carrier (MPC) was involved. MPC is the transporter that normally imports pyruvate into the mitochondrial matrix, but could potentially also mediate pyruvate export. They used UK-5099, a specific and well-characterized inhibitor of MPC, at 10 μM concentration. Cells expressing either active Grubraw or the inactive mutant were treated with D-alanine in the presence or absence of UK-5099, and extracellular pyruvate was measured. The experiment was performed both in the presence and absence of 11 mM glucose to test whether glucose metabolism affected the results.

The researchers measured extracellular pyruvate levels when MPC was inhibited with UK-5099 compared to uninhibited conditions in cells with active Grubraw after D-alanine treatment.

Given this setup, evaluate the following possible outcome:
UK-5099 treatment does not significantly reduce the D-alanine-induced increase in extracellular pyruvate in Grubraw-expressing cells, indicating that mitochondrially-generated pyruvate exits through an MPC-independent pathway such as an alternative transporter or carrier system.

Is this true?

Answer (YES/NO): YES